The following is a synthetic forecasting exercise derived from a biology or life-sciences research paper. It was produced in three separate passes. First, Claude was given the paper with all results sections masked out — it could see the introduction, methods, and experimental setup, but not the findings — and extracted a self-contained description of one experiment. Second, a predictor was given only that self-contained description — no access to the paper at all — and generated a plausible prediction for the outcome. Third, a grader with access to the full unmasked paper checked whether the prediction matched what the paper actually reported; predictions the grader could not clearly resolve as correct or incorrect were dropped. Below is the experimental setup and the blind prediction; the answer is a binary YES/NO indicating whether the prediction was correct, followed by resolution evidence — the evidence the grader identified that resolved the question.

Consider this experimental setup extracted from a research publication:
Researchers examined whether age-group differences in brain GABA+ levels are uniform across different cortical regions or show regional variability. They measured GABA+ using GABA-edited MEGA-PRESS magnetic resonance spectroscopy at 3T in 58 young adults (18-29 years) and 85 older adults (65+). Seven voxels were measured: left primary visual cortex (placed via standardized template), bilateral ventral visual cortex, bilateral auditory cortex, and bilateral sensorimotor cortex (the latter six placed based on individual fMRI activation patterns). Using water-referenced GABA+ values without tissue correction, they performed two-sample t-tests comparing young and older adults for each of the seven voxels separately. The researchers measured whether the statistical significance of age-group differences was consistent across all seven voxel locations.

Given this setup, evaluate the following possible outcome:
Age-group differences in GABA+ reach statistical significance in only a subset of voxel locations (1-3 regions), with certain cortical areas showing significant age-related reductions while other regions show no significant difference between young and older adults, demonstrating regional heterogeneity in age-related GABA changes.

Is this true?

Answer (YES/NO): NO